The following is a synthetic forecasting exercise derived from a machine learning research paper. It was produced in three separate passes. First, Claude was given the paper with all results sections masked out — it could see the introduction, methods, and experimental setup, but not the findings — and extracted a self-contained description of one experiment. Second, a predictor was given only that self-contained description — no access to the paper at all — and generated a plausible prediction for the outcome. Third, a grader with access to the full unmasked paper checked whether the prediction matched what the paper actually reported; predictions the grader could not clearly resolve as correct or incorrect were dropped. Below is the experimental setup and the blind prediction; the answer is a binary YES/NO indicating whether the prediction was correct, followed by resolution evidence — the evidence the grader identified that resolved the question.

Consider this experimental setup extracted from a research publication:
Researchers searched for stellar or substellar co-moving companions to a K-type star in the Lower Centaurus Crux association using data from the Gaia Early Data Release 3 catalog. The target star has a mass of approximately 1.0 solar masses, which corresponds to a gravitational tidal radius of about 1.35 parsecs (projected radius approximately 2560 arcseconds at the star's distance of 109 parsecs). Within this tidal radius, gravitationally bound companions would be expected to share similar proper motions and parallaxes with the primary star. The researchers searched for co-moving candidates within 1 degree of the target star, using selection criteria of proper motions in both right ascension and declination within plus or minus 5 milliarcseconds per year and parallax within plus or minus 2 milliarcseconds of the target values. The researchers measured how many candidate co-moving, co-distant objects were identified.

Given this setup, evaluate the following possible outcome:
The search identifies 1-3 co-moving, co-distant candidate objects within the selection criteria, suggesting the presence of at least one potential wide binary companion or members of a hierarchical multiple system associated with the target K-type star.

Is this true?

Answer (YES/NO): NO